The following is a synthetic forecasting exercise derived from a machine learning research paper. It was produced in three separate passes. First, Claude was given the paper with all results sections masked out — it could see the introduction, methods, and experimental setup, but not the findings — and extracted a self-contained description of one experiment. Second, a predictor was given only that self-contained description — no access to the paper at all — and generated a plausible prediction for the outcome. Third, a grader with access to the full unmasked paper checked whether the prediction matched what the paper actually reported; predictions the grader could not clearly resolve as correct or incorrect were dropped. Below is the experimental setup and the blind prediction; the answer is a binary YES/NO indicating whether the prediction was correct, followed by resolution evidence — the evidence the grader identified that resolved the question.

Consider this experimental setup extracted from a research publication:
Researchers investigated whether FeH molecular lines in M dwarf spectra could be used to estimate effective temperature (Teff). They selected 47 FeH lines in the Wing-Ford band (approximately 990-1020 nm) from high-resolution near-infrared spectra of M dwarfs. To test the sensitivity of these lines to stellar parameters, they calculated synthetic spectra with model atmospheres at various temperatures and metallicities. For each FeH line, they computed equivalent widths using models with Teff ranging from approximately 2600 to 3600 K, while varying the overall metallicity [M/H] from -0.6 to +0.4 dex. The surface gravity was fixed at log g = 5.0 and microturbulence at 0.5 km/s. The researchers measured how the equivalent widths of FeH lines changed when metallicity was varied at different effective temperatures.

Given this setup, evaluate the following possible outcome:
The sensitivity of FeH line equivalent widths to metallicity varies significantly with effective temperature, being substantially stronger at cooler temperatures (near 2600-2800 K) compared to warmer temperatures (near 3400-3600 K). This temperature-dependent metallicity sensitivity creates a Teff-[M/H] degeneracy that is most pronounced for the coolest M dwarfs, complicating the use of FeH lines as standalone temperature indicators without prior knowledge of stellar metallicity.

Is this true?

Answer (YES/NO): NO